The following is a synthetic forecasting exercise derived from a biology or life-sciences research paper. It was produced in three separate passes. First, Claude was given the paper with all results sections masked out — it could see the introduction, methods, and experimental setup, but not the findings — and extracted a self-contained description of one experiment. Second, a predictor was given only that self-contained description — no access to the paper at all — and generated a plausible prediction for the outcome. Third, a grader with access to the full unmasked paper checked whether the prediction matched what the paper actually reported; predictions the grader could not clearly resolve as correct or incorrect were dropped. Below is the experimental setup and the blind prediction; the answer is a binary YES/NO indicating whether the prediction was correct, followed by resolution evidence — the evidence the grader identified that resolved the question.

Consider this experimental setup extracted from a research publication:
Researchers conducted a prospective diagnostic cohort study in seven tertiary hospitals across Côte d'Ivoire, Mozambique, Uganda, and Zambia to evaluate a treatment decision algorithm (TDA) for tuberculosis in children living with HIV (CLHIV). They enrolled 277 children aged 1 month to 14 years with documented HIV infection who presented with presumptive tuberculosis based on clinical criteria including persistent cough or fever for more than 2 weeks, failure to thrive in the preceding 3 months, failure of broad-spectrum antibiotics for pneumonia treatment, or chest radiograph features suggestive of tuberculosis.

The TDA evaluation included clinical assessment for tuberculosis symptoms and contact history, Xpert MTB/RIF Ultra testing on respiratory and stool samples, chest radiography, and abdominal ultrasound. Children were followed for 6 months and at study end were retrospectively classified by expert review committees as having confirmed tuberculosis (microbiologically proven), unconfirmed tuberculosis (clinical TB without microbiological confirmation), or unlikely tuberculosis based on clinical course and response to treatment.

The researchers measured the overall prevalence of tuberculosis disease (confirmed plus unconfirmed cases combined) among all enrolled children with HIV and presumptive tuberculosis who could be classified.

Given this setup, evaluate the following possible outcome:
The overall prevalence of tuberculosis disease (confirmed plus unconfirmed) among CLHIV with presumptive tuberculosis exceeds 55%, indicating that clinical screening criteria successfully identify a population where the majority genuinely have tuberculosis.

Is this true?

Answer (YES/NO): YES